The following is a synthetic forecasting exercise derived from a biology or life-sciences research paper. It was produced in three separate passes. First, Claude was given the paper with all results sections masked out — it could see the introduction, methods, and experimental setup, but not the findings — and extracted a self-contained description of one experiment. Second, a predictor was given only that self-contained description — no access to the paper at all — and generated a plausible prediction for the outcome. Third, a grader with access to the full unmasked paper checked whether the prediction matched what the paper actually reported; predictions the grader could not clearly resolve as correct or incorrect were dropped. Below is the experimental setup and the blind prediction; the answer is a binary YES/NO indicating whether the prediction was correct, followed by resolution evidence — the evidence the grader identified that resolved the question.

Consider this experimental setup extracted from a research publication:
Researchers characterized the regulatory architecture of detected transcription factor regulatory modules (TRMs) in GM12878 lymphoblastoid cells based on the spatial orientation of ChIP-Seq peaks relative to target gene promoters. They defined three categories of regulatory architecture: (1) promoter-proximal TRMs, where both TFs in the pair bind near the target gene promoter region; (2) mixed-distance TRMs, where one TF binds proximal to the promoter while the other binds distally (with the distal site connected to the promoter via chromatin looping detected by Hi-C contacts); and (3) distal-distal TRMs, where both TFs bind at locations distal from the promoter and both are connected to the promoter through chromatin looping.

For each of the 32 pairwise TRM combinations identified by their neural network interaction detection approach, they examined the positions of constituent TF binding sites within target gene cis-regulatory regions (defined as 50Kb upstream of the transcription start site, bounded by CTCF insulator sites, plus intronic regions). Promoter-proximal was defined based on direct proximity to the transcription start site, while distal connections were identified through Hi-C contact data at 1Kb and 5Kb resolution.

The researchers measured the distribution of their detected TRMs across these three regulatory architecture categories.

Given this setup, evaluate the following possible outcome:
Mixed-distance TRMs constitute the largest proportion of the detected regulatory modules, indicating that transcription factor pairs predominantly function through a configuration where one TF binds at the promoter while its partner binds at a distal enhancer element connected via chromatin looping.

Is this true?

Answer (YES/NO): NO